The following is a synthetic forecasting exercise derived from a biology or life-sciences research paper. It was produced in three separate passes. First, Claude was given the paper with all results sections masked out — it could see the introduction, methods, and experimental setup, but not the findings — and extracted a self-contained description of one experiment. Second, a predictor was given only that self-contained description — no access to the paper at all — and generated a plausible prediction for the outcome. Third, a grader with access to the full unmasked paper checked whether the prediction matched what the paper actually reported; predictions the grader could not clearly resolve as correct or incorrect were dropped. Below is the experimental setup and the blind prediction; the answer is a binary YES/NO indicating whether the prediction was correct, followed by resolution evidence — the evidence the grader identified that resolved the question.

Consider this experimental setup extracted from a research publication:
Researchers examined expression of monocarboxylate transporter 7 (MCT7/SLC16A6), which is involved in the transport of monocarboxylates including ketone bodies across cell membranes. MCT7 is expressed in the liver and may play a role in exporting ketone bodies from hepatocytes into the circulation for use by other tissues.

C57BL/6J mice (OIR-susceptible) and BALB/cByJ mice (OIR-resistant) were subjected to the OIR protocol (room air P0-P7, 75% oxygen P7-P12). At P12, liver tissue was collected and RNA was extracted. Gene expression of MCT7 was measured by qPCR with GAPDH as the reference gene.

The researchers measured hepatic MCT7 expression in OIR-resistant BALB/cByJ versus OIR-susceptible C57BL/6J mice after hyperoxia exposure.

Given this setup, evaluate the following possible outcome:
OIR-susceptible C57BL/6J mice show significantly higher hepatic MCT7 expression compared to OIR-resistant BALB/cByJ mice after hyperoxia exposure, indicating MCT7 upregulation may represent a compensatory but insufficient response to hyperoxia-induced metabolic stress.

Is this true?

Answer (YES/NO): NO